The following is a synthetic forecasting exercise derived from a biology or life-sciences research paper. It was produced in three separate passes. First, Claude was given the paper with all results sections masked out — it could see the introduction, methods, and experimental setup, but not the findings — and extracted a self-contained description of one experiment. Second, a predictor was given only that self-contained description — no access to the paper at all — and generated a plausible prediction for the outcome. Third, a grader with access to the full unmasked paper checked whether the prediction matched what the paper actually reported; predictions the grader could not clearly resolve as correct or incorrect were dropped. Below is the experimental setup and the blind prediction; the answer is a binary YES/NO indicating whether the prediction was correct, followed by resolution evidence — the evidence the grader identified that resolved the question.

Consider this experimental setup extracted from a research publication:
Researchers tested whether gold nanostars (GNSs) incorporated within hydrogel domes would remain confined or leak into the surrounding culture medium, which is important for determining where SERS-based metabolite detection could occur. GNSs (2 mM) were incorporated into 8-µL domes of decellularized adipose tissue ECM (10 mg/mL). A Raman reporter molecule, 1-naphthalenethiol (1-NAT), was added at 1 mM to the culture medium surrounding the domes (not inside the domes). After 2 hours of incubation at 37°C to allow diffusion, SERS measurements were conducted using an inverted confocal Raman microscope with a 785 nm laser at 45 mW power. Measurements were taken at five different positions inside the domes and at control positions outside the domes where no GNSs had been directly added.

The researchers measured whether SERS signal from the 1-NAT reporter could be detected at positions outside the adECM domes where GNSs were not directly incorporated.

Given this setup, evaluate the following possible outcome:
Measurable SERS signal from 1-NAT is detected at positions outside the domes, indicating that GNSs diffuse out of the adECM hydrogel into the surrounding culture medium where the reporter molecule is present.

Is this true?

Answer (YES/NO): NO